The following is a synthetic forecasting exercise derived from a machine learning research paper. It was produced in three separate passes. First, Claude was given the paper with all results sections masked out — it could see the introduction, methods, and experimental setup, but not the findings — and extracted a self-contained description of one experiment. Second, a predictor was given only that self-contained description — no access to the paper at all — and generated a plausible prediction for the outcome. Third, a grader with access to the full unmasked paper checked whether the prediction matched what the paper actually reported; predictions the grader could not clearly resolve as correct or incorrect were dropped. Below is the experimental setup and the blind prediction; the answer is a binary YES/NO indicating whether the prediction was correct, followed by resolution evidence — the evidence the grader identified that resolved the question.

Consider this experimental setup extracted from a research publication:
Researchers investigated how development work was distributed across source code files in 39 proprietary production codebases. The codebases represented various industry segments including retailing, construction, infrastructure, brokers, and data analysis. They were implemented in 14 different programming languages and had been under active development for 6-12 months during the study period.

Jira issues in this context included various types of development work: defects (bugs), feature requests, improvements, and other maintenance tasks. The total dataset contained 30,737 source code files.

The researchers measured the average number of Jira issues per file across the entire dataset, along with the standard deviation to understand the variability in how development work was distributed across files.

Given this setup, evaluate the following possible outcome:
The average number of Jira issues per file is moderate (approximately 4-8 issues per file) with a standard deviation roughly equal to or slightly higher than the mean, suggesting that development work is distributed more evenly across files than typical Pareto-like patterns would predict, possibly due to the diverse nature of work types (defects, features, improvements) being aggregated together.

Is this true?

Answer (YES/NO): NO